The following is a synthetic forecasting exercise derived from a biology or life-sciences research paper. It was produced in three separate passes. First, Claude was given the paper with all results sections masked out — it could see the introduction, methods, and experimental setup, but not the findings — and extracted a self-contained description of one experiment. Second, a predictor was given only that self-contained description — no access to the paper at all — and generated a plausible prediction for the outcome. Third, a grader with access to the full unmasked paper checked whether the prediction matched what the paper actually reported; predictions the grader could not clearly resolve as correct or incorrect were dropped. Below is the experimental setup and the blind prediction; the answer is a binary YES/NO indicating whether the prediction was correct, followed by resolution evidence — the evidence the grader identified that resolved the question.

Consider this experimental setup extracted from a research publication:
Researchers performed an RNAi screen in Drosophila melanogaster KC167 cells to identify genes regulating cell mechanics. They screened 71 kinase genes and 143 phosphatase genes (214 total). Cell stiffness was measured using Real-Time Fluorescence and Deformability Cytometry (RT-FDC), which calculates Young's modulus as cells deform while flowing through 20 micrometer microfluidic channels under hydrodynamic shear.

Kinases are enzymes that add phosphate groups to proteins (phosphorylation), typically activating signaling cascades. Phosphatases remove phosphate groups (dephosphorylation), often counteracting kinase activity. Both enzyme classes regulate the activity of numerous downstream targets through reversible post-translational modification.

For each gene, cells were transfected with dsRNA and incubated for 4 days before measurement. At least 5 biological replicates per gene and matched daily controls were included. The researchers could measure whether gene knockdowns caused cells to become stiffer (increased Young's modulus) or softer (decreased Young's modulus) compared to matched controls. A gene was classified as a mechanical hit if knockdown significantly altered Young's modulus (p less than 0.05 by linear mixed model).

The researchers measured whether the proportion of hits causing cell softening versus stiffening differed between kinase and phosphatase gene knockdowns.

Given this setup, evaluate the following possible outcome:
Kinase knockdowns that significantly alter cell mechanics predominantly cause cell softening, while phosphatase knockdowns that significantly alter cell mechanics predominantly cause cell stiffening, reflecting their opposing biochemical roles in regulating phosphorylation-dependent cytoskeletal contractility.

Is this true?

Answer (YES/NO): NO